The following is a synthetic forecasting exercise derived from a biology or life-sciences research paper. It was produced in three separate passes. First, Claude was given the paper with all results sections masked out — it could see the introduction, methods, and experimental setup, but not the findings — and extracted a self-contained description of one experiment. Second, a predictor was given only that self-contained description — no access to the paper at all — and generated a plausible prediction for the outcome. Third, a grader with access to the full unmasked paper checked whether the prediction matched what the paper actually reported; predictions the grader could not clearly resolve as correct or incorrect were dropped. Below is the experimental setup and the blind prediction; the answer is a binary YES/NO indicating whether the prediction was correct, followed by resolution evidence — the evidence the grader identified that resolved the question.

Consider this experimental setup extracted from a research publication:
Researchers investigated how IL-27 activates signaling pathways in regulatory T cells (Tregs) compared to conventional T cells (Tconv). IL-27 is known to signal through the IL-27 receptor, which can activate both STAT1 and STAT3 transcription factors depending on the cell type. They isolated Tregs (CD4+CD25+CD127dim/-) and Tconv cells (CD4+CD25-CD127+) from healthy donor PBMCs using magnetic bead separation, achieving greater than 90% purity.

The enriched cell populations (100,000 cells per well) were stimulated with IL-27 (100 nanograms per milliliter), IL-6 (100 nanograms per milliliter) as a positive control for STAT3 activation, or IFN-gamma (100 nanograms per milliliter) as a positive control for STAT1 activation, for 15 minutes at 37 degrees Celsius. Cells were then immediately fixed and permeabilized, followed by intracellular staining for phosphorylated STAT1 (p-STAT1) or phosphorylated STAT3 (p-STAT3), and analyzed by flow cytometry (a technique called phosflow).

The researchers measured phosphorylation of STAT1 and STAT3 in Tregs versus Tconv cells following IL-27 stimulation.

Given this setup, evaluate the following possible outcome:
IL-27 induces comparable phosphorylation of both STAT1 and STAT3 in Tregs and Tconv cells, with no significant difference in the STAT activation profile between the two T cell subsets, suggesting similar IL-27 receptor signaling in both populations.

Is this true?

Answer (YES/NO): NO